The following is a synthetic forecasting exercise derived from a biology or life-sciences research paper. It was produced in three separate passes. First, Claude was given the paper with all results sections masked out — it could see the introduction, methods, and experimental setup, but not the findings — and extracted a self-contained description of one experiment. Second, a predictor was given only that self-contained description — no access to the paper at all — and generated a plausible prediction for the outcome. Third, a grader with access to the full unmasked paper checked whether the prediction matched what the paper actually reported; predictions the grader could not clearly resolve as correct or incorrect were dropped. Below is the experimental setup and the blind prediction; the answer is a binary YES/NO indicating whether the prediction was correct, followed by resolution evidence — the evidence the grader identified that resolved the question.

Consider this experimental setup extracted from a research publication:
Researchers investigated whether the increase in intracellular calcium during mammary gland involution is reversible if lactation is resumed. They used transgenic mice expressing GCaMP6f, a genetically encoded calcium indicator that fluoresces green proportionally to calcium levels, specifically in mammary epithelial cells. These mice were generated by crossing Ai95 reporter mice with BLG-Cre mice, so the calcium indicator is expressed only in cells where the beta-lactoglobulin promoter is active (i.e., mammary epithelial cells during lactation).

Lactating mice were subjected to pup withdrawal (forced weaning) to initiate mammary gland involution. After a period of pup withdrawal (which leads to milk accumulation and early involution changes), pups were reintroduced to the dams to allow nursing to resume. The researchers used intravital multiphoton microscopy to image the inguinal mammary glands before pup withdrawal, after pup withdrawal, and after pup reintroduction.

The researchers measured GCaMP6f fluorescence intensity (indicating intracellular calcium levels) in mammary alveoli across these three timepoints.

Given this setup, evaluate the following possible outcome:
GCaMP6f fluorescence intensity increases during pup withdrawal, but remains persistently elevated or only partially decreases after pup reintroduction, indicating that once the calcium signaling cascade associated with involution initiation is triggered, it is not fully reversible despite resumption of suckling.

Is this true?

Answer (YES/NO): NO